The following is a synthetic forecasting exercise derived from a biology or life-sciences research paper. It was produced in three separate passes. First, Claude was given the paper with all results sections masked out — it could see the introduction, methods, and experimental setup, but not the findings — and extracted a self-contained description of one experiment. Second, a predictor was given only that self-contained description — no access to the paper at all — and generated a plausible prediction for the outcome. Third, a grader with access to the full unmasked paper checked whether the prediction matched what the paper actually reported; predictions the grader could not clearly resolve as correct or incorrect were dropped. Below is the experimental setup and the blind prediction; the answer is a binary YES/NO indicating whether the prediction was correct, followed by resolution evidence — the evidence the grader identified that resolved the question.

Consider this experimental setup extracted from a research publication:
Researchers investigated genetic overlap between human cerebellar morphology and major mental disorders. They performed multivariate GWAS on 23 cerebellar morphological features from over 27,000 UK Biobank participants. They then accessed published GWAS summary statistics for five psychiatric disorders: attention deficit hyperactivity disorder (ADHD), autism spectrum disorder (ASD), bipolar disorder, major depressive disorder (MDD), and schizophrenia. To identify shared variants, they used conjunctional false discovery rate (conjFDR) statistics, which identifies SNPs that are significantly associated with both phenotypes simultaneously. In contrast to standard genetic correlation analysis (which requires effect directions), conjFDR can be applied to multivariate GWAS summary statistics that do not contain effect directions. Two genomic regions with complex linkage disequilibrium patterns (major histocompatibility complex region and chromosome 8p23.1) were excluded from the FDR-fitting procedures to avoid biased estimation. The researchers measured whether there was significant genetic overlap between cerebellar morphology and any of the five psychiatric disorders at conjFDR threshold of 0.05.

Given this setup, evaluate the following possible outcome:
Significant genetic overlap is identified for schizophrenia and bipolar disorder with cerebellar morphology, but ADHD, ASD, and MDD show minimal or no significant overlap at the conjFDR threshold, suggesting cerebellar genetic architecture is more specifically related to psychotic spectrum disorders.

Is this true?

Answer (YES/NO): NO